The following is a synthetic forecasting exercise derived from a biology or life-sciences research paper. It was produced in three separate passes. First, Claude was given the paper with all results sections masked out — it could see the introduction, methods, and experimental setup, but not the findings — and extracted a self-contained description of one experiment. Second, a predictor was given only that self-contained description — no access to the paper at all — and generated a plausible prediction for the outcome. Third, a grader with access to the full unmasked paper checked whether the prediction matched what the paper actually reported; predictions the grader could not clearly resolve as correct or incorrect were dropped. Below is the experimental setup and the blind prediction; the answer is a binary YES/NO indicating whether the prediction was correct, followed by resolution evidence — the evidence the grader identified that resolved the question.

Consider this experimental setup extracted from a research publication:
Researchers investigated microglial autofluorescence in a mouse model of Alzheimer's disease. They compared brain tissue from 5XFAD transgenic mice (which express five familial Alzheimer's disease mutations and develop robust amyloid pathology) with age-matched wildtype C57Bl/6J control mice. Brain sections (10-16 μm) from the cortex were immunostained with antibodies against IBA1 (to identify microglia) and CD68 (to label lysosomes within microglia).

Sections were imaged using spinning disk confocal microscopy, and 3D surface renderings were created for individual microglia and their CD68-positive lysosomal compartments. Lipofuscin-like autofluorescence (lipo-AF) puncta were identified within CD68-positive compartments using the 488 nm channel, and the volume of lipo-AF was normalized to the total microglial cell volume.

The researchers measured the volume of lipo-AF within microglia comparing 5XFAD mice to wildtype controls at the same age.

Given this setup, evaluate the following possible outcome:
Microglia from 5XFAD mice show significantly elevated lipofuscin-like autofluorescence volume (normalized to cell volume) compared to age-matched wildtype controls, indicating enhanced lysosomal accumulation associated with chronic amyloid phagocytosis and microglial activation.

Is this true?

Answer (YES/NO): NO